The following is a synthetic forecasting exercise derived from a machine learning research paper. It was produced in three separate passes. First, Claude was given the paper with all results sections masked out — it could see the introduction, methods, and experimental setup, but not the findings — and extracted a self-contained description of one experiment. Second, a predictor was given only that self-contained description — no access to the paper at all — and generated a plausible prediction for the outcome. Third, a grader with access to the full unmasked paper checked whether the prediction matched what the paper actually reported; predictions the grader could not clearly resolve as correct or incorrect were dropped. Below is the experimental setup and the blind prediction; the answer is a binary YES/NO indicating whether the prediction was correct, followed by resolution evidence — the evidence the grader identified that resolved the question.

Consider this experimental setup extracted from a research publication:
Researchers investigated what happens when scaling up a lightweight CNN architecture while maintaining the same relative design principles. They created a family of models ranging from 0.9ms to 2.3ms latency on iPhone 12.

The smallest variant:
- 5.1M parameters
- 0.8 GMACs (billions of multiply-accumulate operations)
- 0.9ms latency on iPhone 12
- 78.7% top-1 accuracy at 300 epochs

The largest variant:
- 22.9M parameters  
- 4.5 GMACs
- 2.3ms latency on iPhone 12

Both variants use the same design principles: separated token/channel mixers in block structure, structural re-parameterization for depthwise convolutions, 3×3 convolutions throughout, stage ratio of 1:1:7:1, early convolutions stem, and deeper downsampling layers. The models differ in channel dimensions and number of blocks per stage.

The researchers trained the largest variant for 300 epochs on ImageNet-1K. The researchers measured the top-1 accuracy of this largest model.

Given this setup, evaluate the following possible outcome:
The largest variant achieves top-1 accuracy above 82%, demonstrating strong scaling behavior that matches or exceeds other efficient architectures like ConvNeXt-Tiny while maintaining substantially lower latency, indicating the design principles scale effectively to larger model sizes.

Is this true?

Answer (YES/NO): YES